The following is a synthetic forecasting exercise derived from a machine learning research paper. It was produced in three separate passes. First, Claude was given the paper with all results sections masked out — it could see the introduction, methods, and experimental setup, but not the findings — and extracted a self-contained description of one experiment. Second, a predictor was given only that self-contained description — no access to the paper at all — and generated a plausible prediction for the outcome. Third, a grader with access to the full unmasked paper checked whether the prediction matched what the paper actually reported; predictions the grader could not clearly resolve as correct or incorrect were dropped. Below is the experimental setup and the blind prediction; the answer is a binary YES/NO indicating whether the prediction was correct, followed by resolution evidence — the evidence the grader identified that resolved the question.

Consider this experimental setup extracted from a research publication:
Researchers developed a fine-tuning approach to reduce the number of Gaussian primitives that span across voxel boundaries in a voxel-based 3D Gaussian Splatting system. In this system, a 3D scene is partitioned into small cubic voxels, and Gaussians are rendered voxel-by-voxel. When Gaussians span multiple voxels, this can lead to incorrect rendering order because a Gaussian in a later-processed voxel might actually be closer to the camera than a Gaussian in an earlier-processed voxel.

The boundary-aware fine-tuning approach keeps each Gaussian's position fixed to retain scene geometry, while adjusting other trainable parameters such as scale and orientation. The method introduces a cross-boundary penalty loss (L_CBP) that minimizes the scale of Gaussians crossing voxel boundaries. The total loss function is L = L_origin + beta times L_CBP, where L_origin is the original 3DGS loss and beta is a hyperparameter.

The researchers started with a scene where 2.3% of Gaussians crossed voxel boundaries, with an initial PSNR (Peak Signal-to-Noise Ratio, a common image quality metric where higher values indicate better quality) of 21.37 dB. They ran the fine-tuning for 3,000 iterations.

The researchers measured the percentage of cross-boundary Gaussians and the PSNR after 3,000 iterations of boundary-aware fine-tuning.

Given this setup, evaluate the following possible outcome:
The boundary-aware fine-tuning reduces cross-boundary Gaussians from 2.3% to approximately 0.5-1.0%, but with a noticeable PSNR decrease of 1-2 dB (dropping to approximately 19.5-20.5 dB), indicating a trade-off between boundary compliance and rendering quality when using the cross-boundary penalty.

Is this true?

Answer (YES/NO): NO